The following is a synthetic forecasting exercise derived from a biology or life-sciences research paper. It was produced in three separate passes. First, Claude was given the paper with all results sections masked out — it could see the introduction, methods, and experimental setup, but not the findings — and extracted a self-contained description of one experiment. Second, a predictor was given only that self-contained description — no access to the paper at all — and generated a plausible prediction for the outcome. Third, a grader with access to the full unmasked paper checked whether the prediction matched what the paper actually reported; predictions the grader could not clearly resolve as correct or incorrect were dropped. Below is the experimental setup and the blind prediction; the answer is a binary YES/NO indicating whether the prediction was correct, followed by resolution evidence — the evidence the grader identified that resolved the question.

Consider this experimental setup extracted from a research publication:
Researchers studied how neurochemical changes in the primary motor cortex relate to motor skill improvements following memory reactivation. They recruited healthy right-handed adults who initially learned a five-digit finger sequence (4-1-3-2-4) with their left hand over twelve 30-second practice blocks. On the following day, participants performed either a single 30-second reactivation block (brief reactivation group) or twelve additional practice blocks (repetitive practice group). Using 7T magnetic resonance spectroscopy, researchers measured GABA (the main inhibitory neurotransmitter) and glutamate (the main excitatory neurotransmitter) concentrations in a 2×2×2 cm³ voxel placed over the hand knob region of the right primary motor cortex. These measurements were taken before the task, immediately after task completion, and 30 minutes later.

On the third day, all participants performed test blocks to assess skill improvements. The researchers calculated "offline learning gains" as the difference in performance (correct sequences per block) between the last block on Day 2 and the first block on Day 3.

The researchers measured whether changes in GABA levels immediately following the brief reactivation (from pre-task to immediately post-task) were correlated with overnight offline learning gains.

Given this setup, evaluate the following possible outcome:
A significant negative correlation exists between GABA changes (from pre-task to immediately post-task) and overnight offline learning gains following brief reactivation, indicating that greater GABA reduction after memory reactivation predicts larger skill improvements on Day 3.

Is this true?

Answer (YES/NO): NO